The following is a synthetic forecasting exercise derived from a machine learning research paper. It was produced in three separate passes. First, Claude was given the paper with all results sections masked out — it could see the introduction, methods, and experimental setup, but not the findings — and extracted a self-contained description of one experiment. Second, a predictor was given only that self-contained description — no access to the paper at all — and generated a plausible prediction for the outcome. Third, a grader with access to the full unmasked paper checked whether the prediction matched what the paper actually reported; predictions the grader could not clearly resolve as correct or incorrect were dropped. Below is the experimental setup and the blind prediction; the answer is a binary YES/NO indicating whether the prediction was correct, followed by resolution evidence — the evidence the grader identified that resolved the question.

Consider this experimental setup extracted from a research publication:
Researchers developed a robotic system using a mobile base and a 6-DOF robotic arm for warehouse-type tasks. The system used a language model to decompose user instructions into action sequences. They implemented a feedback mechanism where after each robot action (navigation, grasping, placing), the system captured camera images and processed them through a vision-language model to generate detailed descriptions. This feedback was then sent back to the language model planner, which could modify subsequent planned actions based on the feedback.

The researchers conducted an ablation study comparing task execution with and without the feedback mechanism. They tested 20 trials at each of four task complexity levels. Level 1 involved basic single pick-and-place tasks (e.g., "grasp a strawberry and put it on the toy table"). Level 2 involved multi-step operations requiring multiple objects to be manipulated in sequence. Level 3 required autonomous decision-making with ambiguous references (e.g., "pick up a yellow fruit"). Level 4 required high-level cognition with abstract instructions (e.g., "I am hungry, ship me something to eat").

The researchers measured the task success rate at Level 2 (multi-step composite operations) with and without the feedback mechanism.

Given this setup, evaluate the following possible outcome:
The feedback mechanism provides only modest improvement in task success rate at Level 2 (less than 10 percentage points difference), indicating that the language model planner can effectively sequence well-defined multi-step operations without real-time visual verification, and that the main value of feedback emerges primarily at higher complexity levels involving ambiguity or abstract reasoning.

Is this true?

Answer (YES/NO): NO